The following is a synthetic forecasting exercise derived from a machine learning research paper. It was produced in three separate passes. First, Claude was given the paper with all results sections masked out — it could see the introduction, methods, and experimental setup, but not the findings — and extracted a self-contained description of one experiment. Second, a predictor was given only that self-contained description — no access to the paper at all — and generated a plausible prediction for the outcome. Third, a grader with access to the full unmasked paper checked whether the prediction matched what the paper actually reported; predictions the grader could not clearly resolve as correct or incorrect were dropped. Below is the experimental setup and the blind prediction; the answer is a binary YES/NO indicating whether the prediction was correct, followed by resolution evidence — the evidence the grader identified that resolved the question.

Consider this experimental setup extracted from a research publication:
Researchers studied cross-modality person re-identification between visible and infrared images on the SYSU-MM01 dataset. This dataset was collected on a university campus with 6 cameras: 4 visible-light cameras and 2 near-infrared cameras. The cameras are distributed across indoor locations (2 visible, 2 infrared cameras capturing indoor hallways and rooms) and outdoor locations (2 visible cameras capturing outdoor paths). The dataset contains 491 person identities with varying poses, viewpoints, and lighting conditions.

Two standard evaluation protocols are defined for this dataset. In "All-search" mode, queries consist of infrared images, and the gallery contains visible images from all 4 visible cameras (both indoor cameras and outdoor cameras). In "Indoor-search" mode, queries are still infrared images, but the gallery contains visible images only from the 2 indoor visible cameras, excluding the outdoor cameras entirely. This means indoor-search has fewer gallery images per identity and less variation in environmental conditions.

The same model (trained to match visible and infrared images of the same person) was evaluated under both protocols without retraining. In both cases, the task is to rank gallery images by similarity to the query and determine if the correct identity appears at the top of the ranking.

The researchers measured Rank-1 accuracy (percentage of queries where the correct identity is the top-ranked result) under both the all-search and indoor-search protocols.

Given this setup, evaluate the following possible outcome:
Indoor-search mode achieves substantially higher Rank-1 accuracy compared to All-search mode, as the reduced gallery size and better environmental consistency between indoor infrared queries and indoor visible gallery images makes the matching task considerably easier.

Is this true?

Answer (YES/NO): YES